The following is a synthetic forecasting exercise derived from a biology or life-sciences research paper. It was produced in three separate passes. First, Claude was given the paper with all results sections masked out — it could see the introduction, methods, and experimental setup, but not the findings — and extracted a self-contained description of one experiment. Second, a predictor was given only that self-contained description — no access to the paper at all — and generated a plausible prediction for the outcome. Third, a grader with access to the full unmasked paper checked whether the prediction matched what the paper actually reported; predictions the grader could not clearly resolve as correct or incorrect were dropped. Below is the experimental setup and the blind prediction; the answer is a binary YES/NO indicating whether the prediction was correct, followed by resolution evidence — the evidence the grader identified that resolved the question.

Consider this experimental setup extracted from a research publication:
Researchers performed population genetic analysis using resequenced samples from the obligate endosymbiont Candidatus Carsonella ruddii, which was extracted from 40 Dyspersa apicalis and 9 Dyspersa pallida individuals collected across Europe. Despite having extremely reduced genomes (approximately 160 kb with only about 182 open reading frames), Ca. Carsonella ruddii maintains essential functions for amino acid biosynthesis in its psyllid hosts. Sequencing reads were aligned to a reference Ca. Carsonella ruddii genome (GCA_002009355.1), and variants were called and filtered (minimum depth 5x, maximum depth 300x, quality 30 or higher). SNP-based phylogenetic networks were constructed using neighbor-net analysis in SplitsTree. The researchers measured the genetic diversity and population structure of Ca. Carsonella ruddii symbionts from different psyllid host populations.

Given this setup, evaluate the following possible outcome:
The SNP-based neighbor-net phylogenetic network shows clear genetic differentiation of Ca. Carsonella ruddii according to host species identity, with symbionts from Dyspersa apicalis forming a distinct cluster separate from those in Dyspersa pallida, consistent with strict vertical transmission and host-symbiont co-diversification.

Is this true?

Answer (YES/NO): YES